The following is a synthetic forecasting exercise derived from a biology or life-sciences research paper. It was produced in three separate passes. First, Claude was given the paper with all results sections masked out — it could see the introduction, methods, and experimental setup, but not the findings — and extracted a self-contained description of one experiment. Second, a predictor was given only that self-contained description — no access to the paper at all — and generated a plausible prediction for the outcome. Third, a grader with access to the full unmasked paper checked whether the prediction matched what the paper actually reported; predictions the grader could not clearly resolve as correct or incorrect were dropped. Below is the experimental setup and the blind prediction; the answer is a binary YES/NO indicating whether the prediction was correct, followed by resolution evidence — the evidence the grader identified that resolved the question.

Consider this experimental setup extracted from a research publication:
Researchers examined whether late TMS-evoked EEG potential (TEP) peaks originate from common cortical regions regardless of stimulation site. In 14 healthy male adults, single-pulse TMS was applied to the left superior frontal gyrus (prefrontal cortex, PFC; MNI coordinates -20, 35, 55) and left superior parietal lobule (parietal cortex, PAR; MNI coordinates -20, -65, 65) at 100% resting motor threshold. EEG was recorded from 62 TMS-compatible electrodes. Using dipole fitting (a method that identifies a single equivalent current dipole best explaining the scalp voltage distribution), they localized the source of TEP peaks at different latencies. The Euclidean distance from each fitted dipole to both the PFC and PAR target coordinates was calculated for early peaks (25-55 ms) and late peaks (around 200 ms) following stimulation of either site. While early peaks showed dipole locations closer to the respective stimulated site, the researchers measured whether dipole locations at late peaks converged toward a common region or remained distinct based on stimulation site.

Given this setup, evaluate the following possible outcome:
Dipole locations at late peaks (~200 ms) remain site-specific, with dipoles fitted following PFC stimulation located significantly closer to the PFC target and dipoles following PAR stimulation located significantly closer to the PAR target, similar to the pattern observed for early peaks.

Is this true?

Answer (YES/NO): NO